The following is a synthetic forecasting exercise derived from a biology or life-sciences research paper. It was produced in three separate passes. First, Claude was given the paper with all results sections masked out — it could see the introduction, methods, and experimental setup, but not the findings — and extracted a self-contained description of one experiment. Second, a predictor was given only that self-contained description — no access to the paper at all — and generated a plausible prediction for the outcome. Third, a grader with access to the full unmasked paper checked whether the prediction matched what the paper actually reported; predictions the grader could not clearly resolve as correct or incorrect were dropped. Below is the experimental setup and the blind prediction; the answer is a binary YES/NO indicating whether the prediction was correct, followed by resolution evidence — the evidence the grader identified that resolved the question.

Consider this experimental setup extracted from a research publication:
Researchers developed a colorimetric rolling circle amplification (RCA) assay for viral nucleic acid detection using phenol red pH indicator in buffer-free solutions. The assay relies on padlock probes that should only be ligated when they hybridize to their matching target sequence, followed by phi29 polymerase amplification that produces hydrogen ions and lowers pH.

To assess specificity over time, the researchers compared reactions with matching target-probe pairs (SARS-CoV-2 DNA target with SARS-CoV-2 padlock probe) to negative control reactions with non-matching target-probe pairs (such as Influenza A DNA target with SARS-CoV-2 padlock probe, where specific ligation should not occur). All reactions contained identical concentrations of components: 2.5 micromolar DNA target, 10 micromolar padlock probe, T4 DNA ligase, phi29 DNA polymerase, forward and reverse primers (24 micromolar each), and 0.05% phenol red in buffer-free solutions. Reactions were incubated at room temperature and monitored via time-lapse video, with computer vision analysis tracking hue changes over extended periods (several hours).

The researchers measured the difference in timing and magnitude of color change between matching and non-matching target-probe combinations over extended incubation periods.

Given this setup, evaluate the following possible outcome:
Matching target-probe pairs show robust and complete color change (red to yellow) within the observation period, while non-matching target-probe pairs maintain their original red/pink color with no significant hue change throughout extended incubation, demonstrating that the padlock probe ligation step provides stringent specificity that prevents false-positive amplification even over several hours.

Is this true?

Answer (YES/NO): NO